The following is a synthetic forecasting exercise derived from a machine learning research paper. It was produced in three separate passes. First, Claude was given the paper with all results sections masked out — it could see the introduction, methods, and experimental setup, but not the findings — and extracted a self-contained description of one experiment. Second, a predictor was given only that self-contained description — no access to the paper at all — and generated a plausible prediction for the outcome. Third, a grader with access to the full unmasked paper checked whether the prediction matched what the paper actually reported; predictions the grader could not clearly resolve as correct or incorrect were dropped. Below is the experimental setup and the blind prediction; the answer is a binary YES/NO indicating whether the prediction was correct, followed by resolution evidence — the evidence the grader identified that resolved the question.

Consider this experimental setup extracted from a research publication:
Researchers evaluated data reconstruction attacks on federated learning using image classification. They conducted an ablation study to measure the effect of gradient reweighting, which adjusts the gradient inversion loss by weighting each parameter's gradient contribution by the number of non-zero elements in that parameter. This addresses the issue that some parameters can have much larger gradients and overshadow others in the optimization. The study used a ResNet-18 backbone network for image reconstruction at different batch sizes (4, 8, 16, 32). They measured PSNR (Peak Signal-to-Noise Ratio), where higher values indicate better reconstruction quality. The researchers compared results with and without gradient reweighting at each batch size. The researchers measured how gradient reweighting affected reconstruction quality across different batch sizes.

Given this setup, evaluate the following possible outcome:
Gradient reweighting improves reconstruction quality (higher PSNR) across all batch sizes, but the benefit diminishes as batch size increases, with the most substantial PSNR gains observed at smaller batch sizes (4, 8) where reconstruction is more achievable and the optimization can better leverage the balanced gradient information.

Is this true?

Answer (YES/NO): NO